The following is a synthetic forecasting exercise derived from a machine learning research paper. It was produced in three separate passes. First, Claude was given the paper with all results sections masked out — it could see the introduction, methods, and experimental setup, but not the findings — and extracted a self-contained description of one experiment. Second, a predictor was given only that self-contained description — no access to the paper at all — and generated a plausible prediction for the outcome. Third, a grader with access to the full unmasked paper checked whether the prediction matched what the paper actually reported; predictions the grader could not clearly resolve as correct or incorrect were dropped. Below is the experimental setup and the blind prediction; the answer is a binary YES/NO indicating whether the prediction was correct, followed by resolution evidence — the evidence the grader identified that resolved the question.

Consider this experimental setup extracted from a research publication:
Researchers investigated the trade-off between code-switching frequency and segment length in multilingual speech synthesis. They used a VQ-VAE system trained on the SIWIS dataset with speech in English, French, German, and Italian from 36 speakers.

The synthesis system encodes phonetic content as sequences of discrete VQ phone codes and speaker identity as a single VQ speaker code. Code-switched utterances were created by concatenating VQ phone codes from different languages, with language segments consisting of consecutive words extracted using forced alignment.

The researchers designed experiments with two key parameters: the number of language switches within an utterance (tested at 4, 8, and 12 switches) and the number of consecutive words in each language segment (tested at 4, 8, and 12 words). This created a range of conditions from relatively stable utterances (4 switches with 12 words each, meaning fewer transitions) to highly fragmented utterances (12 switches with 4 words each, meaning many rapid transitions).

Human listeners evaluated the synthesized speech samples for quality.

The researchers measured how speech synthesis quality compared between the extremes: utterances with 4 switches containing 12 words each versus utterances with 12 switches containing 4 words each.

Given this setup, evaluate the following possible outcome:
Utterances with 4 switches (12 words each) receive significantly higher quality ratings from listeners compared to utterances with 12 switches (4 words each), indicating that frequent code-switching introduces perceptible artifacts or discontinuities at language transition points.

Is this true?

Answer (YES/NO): NO